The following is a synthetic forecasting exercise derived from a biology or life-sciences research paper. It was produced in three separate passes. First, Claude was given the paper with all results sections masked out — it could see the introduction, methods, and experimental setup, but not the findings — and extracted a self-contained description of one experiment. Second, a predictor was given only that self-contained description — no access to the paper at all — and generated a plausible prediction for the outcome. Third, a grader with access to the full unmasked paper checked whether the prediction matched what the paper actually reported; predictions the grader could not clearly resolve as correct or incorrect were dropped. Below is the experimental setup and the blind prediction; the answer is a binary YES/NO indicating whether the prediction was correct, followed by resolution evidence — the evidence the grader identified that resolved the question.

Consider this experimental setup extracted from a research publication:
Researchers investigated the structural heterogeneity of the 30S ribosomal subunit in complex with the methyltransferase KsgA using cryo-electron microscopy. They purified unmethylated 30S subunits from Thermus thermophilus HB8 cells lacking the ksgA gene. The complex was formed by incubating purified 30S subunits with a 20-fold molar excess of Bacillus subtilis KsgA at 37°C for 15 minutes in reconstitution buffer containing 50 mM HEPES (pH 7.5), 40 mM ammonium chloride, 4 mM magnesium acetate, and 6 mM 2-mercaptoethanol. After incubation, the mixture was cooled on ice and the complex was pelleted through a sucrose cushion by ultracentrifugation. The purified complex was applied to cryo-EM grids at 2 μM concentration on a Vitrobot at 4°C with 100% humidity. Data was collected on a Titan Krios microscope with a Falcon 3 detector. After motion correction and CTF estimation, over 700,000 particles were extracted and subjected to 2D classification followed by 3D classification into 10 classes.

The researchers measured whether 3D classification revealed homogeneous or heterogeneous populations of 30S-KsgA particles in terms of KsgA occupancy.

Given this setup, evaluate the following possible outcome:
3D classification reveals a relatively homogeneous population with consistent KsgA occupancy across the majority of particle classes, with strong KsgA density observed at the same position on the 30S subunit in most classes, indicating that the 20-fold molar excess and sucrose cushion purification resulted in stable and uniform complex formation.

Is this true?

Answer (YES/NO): NO